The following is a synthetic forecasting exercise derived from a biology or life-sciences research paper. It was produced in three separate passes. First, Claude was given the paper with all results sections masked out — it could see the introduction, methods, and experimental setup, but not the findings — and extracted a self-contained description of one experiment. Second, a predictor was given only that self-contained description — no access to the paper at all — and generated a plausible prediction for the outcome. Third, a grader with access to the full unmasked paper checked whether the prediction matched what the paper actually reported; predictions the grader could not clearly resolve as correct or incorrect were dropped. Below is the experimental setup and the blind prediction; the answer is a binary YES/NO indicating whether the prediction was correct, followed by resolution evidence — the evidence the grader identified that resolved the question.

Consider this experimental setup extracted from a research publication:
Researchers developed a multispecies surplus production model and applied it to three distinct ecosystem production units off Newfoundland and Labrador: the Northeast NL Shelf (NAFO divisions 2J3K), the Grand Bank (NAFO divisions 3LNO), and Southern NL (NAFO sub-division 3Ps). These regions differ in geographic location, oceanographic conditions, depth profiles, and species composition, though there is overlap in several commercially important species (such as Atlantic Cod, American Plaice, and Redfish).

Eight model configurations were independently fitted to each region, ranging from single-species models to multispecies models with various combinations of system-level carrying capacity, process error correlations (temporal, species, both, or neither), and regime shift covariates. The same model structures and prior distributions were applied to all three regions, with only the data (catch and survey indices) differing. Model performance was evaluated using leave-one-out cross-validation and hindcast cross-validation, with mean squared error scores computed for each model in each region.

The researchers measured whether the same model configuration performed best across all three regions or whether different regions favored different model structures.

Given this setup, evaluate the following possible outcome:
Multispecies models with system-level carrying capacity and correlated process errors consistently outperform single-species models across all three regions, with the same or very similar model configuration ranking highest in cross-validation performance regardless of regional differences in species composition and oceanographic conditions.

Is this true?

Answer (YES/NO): YES